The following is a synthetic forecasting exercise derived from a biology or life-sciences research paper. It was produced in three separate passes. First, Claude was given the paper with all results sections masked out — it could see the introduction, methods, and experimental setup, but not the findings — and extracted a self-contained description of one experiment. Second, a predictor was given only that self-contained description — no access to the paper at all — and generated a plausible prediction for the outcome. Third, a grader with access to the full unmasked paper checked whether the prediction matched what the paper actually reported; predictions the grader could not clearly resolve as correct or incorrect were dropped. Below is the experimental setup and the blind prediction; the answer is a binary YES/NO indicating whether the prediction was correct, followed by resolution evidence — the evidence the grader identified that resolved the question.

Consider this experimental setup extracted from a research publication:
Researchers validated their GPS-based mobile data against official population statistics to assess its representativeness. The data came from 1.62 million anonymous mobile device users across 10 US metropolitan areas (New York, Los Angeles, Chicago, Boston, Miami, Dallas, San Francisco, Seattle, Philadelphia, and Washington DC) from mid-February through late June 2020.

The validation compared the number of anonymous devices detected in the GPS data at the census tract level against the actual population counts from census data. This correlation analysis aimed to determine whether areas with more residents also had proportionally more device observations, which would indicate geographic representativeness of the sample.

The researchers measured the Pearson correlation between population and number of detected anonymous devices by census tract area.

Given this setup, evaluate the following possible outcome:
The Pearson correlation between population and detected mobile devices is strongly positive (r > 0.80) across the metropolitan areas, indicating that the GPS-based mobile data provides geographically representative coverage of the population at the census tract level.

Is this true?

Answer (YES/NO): NO